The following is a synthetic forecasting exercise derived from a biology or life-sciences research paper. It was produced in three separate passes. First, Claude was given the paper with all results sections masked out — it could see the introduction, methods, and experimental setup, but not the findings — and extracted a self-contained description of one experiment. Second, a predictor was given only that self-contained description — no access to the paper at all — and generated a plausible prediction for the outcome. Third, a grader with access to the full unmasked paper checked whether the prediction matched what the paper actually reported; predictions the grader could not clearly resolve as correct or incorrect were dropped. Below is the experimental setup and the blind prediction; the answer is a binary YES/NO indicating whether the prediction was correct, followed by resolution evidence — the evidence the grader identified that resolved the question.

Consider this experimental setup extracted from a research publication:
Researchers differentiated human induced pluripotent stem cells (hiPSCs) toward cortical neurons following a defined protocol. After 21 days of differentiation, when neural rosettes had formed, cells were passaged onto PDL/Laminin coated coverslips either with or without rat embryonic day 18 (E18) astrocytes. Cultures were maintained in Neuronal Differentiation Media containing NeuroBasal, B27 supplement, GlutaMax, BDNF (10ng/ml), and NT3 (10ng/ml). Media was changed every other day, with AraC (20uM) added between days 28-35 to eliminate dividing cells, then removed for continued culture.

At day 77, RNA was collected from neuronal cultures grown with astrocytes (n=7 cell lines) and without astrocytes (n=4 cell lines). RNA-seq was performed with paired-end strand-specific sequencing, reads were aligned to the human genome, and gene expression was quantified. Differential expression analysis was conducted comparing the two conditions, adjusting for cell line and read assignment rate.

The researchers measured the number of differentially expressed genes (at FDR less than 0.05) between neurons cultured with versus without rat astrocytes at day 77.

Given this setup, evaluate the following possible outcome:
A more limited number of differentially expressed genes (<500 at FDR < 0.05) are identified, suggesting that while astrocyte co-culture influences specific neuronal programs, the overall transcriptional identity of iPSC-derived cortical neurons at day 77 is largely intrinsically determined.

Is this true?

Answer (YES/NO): NO